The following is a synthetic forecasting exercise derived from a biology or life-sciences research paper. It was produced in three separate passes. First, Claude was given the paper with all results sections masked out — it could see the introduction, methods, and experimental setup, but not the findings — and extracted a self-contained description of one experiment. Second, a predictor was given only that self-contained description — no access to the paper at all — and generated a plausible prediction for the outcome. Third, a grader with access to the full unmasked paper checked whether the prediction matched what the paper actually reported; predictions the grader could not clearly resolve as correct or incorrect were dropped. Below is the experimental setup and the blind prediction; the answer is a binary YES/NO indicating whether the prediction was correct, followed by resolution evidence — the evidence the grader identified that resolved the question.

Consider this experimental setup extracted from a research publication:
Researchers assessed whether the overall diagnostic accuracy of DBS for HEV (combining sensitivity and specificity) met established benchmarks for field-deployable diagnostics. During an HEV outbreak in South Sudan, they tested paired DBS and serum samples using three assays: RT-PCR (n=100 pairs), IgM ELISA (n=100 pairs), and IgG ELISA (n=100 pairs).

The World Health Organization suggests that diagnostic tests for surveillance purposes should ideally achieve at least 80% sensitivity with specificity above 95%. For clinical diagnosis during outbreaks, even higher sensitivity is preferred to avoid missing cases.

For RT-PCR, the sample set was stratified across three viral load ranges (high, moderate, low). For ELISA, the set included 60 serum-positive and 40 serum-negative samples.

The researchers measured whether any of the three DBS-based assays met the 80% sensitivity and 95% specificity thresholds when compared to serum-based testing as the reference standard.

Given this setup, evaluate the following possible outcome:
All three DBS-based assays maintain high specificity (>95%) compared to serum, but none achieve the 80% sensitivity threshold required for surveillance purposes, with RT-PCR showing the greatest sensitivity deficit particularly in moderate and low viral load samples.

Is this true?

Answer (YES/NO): NO